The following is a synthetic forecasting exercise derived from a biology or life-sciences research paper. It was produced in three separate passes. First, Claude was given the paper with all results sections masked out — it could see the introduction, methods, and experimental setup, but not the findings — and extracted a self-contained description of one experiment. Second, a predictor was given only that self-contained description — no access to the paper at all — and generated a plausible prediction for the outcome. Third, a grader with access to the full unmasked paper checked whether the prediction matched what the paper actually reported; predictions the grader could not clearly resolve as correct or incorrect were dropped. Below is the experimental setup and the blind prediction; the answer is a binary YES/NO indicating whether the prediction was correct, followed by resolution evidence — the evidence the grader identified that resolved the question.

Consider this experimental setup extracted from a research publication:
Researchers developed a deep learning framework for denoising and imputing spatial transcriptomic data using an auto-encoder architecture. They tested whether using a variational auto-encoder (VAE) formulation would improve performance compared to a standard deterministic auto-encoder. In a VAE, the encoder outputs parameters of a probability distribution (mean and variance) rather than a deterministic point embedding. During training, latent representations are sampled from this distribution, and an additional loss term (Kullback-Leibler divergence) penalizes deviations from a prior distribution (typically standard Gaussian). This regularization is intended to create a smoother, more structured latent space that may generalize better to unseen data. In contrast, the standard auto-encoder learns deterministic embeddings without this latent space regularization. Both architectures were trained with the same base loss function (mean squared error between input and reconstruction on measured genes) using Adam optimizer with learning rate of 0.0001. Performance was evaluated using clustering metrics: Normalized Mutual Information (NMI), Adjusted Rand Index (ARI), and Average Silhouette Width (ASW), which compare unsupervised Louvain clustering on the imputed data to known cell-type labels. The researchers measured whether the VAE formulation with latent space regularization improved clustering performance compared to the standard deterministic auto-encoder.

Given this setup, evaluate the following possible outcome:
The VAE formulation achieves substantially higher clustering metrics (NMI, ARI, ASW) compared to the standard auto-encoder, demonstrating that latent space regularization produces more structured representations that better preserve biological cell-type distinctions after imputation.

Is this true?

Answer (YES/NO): NO